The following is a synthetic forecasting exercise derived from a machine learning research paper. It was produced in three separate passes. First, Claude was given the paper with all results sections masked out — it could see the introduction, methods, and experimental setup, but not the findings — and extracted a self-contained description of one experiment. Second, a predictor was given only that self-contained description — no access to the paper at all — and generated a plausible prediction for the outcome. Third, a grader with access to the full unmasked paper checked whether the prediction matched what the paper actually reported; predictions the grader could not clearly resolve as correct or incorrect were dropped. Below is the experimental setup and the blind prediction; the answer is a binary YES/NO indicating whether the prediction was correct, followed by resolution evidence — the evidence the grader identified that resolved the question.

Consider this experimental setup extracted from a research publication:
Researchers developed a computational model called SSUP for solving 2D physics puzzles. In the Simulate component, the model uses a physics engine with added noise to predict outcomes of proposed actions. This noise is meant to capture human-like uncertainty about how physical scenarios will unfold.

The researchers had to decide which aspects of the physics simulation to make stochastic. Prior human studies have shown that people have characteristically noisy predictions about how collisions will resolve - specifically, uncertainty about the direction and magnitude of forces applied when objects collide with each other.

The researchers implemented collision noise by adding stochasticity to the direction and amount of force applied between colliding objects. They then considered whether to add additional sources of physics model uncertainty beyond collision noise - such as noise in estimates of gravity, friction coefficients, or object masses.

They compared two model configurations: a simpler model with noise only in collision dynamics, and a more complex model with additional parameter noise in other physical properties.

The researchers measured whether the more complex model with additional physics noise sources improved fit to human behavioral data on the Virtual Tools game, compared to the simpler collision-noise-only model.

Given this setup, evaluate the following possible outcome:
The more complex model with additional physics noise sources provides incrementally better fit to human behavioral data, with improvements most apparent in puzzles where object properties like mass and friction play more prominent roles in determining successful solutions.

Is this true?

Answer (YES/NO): NO